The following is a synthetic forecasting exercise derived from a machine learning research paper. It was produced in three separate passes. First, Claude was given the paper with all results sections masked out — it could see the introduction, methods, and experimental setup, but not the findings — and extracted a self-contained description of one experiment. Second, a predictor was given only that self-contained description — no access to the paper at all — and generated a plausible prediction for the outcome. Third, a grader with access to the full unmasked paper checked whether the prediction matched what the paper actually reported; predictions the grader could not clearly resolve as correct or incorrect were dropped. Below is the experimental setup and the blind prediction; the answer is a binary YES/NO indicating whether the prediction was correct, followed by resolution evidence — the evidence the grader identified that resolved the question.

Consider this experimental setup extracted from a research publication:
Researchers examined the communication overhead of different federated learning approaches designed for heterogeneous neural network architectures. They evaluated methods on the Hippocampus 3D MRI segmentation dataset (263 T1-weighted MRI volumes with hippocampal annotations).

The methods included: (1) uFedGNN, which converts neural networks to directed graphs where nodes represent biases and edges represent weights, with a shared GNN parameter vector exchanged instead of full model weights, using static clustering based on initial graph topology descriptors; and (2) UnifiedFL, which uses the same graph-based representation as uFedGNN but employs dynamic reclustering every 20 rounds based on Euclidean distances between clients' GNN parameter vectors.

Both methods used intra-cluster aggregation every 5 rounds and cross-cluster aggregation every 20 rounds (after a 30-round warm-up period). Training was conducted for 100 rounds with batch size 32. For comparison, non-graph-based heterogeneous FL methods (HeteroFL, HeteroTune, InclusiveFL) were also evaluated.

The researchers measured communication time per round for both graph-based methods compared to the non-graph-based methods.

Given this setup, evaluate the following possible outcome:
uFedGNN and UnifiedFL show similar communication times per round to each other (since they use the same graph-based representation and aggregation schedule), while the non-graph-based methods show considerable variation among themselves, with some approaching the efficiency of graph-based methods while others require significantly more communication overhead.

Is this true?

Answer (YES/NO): NO